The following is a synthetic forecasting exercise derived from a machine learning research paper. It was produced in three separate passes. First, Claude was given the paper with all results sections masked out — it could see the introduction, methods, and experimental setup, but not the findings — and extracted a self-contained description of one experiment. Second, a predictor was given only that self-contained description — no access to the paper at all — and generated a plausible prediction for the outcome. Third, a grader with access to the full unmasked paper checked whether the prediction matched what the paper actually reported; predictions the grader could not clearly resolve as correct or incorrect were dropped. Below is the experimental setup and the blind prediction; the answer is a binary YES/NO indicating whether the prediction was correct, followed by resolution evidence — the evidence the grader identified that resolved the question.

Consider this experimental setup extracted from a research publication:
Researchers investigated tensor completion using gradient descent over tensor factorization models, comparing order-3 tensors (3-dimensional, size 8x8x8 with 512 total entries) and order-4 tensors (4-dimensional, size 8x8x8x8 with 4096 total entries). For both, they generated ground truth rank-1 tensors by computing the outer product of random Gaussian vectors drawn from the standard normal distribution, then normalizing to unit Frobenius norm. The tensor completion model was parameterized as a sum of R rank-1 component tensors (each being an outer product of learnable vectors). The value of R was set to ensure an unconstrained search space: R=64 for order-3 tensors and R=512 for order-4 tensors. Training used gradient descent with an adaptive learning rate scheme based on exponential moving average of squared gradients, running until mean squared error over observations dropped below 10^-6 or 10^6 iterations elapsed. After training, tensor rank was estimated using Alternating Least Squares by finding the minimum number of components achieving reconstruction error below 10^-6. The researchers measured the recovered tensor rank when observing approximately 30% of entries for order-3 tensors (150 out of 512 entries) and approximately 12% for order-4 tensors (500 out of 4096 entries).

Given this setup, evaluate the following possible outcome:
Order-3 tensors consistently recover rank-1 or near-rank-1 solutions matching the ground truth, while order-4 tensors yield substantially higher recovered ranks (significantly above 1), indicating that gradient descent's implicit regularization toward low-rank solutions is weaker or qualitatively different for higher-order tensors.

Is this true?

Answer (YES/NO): NO